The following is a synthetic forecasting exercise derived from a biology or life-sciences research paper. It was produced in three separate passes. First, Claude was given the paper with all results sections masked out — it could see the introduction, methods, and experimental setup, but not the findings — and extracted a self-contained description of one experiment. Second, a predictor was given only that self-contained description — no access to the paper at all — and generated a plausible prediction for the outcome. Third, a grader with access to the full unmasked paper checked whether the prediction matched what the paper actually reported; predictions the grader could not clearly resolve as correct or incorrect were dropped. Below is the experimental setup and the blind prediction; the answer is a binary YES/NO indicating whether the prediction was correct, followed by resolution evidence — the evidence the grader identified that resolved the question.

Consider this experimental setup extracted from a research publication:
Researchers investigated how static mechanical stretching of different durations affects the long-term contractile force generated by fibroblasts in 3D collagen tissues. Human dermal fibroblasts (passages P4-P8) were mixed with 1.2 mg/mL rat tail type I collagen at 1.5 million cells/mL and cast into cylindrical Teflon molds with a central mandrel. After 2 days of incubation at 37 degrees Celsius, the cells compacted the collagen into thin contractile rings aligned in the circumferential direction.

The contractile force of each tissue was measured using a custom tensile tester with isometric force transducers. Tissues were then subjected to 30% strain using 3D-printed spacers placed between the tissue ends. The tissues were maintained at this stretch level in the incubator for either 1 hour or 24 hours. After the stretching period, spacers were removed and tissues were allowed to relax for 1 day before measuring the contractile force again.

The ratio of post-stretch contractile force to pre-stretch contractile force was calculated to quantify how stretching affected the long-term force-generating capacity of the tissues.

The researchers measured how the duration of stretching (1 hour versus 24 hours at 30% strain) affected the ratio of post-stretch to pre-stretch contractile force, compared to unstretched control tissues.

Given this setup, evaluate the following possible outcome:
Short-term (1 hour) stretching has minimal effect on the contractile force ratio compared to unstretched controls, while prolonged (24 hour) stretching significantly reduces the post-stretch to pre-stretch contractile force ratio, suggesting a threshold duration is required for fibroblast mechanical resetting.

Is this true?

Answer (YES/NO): YES